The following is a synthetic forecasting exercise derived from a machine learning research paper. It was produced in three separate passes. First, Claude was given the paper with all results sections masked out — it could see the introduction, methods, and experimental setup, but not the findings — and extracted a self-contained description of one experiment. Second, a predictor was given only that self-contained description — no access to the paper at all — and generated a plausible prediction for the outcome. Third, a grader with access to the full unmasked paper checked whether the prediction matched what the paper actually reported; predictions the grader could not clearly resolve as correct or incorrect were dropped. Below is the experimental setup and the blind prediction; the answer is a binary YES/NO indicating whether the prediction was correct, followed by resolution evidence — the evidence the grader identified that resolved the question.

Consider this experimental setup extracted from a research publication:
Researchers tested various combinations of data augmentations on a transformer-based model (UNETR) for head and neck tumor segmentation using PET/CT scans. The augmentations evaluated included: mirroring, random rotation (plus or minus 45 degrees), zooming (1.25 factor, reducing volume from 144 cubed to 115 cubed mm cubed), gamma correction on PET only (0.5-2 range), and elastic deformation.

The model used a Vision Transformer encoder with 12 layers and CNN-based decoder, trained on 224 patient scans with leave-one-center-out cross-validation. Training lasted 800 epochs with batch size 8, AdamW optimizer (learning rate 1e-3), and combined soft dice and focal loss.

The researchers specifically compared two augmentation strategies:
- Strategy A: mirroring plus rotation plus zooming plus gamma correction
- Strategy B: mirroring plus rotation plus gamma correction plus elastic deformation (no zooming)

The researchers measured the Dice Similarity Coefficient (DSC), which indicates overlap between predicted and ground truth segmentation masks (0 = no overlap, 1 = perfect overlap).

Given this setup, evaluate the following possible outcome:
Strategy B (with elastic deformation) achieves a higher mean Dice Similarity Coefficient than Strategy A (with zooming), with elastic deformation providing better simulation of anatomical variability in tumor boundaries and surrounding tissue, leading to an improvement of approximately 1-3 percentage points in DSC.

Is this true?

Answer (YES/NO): YES